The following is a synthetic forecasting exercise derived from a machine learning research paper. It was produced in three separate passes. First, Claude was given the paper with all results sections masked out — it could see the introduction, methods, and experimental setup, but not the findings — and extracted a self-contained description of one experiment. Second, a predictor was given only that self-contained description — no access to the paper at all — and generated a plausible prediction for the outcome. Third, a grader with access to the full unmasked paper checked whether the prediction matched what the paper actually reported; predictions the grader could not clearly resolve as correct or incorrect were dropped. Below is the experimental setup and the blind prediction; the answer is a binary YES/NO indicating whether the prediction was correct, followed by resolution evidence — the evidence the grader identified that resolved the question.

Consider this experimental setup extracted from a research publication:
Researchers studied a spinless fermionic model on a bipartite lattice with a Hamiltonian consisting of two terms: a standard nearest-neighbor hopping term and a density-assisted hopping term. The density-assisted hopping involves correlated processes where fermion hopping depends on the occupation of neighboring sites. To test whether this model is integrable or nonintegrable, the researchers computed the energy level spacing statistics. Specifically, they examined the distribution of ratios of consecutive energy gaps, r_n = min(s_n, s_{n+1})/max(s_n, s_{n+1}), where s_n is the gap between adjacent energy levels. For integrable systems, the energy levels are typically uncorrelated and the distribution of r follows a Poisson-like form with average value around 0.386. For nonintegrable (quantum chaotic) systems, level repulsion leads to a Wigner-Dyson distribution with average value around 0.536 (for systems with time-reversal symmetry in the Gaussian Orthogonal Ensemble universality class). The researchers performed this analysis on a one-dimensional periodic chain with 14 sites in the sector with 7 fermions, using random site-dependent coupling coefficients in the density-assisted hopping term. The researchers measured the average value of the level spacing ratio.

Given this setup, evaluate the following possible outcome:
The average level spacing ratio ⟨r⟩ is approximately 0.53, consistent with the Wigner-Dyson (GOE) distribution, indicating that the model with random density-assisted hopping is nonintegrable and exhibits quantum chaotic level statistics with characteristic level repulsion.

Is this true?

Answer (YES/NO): YES